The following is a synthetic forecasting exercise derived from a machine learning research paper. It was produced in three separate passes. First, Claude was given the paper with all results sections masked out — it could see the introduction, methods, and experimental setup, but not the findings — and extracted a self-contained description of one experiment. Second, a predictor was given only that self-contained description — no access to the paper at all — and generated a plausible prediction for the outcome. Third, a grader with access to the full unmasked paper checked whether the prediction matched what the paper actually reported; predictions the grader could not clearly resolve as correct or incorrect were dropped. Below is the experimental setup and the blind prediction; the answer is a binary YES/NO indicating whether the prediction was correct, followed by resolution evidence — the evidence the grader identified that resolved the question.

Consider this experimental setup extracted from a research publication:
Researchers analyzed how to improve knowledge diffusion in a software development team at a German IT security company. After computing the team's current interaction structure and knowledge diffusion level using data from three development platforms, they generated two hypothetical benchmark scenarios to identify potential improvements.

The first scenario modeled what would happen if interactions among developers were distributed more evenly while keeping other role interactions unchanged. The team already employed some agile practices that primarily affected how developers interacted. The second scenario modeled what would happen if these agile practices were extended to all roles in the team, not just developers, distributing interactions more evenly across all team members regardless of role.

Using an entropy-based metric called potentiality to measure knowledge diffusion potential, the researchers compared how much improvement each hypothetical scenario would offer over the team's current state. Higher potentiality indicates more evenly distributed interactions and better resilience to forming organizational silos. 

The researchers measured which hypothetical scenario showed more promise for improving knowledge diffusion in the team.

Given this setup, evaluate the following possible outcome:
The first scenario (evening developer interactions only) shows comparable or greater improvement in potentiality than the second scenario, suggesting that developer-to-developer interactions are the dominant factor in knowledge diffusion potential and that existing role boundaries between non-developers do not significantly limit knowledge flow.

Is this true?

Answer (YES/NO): YES